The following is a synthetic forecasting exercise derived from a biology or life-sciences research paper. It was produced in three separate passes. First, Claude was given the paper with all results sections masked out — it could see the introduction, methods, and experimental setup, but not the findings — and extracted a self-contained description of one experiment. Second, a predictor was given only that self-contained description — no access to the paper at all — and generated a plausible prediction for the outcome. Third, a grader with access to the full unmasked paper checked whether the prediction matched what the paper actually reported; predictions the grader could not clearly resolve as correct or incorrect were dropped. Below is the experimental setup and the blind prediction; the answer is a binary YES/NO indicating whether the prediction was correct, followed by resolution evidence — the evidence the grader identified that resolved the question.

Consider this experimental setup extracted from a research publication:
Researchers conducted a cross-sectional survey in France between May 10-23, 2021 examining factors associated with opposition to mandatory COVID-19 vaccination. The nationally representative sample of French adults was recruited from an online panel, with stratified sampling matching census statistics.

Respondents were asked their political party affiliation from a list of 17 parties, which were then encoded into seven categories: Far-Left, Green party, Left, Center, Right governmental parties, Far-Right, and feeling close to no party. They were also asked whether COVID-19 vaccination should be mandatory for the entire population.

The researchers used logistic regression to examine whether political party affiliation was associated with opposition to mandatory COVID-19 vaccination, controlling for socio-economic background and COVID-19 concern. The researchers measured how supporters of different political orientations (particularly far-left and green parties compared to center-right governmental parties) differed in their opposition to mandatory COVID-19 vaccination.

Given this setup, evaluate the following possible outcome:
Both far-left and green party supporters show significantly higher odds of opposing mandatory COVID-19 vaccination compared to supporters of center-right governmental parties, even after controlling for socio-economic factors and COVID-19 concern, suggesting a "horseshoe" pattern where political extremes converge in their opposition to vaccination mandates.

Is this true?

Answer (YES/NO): NO